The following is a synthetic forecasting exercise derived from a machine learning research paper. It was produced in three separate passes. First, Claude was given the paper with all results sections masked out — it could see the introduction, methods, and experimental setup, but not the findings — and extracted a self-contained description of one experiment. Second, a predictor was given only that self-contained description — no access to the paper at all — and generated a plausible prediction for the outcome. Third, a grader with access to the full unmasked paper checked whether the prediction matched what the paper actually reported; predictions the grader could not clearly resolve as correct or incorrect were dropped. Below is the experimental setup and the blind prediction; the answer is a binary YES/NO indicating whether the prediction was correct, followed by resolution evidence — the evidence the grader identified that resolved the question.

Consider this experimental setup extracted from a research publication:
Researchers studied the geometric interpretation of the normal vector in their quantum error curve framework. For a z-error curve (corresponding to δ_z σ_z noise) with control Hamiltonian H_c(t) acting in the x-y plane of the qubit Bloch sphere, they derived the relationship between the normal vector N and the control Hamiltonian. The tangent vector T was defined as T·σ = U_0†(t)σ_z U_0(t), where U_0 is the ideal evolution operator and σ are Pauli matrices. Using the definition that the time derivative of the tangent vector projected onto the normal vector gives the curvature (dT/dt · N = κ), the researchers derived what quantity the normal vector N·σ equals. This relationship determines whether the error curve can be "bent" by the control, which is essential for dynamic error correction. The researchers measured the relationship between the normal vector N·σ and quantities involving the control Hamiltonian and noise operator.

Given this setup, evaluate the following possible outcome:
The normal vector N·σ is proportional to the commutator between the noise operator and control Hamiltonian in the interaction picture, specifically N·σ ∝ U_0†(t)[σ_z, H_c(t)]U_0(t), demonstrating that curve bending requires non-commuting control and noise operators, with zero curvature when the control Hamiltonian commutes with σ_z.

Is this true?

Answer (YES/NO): NO